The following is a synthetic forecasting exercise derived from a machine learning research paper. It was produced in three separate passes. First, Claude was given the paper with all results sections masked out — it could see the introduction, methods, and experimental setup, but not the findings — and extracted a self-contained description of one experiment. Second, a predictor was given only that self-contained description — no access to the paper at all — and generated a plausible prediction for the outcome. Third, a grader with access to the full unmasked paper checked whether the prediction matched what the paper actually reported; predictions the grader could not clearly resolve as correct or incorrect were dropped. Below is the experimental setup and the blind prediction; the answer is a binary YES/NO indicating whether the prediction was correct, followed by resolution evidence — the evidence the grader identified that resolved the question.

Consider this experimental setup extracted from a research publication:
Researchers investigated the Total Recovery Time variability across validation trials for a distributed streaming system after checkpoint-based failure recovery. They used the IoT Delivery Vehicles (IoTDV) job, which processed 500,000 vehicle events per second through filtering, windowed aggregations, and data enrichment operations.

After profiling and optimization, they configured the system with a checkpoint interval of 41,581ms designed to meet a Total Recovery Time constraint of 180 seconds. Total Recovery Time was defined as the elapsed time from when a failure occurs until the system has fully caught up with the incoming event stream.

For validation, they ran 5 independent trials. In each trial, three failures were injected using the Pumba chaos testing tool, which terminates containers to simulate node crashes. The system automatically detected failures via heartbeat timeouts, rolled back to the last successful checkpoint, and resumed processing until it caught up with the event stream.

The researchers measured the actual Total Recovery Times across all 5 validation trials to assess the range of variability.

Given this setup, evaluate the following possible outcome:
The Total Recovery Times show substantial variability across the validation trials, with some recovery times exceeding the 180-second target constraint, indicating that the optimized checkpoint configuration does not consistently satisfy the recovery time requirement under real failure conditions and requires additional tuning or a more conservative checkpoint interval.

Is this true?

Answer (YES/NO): NO